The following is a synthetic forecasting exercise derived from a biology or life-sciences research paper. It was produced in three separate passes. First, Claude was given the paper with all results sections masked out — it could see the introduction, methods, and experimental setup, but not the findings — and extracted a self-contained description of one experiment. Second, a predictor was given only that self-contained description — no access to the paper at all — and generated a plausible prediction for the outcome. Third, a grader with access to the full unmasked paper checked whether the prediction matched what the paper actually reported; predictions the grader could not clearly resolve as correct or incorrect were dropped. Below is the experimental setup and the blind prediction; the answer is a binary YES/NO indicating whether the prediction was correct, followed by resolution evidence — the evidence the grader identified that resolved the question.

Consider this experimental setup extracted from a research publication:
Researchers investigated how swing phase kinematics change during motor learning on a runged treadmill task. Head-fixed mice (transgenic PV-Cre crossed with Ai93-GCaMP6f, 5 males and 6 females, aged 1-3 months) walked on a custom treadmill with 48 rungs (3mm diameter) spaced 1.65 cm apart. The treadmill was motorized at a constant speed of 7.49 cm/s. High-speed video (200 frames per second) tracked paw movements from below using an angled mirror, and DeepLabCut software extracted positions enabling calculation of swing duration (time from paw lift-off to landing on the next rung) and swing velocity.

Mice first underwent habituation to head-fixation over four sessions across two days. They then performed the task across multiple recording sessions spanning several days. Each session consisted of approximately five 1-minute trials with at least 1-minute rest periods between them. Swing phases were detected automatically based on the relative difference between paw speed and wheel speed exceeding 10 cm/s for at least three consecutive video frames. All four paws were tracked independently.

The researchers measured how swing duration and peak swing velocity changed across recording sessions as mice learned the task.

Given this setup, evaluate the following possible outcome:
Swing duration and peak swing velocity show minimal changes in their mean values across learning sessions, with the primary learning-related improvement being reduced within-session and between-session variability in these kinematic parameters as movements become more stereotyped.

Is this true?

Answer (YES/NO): NO